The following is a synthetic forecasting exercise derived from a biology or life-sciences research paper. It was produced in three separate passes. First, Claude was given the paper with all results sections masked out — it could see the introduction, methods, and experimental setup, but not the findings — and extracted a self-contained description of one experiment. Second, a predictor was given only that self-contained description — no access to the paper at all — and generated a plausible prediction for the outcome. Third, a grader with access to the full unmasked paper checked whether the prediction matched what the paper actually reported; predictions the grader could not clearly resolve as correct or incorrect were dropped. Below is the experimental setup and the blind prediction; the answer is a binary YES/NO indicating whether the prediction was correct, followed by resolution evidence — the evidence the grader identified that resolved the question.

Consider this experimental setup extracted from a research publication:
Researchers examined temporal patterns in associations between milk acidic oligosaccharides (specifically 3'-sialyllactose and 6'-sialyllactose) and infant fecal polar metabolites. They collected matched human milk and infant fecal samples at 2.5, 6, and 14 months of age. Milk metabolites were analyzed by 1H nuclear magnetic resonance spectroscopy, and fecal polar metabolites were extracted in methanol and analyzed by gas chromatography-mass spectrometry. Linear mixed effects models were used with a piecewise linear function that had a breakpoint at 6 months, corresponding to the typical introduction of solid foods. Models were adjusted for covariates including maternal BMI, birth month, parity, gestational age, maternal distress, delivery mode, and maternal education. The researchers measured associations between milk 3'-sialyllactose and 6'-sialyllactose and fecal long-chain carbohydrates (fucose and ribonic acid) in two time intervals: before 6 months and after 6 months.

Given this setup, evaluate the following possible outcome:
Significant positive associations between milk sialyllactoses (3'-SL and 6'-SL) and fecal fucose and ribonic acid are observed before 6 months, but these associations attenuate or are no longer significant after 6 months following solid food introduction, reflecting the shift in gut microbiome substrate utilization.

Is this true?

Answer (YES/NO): NO